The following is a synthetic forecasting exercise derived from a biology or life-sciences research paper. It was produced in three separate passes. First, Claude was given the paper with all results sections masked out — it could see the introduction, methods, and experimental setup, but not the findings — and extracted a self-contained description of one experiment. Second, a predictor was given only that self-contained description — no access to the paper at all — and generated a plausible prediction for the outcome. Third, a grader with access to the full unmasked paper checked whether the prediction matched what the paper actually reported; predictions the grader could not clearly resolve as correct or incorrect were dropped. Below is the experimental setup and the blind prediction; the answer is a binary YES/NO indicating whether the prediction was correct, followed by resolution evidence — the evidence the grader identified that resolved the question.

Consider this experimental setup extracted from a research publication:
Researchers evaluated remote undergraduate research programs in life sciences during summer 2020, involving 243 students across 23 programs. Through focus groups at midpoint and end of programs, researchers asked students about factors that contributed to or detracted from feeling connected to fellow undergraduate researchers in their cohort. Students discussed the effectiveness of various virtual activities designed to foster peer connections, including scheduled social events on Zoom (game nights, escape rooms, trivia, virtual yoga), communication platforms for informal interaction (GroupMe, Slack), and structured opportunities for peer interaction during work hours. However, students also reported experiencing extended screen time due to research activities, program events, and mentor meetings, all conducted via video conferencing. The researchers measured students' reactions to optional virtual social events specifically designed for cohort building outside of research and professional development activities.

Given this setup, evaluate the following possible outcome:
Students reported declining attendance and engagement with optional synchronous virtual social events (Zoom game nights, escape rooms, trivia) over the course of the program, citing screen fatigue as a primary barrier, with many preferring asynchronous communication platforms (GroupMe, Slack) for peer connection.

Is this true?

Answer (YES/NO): NO